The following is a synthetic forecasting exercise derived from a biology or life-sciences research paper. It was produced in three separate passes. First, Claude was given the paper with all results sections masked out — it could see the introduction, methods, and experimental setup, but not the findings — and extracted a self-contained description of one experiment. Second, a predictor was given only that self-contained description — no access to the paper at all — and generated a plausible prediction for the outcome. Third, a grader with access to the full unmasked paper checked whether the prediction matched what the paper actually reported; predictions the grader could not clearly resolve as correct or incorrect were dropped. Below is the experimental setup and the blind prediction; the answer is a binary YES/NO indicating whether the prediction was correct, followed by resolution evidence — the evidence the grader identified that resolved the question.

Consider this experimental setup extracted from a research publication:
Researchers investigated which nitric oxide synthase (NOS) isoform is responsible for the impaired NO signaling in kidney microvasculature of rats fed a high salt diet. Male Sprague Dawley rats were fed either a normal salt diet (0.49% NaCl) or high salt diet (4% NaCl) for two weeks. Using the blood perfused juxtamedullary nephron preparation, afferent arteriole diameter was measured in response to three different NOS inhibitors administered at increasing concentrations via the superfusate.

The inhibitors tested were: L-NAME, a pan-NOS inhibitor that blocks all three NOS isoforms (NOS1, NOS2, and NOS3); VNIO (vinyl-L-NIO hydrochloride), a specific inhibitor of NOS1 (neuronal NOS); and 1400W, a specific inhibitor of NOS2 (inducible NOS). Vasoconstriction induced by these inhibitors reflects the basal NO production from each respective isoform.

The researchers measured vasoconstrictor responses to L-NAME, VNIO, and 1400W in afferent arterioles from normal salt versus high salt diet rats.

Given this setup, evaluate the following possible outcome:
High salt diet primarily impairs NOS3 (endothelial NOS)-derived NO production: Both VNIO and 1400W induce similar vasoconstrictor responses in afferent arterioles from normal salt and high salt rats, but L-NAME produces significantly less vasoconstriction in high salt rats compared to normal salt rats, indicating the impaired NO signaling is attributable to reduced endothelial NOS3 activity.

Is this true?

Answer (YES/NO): YES